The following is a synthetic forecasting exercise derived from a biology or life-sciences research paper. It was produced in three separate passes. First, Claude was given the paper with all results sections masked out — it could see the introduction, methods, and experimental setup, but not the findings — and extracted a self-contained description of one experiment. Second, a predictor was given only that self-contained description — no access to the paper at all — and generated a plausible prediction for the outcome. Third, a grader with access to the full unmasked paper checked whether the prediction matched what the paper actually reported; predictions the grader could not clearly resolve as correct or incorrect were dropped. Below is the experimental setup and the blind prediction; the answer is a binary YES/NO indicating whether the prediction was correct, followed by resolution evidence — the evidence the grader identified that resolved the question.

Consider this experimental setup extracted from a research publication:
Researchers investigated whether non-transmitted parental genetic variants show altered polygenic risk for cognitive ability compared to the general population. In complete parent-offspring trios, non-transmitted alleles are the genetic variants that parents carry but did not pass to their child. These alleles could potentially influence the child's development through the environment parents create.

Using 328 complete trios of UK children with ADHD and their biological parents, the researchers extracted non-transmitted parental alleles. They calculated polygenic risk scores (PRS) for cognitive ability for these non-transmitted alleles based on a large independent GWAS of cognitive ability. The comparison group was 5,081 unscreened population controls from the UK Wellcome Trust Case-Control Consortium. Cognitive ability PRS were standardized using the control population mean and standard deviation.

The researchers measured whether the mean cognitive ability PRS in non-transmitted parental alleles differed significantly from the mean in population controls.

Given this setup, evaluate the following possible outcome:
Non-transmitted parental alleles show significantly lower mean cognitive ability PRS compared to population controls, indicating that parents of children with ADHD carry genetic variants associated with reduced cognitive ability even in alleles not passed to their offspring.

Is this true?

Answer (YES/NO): NO